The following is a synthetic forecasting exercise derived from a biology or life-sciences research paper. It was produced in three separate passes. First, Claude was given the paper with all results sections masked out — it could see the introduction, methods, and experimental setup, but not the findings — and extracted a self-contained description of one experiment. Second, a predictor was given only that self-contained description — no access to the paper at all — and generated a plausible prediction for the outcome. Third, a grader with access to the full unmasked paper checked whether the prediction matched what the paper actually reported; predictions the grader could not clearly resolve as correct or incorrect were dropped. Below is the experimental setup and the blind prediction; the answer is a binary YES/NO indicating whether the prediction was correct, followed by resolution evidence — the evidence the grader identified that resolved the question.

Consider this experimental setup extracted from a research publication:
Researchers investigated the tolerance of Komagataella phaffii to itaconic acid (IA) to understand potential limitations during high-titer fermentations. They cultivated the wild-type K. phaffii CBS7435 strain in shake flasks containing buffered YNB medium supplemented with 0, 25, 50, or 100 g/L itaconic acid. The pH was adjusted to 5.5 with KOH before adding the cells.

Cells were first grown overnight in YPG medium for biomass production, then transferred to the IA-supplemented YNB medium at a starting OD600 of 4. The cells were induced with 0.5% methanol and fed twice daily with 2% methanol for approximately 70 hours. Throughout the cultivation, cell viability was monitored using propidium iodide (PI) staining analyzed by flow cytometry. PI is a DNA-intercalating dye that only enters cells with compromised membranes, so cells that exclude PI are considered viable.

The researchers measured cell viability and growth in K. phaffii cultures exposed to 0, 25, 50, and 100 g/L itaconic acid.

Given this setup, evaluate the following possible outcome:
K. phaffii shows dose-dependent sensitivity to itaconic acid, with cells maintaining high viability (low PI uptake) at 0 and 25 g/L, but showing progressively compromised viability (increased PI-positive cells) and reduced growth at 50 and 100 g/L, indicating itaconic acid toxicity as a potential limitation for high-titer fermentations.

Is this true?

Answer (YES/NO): NO